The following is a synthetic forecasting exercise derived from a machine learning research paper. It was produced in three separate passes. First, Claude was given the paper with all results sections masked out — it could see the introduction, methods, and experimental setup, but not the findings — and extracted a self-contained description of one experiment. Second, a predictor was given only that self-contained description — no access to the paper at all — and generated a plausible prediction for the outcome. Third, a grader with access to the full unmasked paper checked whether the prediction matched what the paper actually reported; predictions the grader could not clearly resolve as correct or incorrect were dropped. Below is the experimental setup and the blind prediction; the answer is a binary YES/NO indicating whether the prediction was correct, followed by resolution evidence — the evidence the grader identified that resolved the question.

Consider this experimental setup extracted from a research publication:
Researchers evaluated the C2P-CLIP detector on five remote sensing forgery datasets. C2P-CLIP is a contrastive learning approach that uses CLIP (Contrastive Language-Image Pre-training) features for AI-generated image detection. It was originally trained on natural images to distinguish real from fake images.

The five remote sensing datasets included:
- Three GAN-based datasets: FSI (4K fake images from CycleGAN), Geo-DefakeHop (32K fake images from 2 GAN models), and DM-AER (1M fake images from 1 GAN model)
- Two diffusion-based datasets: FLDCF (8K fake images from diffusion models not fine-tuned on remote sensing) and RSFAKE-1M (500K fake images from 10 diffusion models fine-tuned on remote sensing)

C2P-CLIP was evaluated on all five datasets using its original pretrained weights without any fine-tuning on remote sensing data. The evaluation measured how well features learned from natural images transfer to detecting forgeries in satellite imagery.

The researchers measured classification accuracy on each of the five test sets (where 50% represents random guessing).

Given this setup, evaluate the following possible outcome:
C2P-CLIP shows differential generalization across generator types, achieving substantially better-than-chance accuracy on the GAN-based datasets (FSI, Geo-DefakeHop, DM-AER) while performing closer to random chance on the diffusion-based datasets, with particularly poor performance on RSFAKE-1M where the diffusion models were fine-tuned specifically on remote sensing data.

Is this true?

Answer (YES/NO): NO